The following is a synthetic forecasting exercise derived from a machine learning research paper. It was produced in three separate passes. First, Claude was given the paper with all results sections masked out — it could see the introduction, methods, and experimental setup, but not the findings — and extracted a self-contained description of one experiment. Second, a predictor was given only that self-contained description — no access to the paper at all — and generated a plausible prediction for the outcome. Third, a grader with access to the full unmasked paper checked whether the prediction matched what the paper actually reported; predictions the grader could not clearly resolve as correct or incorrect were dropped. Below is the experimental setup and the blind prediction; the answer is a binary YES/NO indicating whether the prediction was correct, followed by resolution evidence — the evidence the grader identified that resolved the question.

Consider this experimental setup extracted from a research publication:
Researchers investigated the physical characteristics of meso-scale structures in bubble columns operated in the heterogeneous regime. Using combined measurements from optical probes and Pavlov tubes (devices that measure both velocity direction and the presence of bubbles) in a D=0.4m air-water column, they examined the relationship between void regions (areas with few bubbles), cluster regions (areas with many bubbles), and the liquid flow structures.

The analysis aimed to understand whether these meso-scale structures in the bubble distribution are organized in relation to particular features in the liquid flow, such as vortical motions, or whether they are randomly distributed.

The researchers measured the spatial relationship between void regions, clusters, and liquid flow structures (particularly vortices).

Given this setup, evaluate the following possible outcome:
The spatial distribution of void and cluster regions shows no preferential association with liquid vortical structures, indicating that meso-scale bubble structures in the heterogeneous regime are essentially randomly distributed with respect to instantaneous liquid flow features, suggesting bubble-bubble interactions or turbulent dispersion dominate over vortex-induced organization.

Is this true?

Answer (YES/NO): NO